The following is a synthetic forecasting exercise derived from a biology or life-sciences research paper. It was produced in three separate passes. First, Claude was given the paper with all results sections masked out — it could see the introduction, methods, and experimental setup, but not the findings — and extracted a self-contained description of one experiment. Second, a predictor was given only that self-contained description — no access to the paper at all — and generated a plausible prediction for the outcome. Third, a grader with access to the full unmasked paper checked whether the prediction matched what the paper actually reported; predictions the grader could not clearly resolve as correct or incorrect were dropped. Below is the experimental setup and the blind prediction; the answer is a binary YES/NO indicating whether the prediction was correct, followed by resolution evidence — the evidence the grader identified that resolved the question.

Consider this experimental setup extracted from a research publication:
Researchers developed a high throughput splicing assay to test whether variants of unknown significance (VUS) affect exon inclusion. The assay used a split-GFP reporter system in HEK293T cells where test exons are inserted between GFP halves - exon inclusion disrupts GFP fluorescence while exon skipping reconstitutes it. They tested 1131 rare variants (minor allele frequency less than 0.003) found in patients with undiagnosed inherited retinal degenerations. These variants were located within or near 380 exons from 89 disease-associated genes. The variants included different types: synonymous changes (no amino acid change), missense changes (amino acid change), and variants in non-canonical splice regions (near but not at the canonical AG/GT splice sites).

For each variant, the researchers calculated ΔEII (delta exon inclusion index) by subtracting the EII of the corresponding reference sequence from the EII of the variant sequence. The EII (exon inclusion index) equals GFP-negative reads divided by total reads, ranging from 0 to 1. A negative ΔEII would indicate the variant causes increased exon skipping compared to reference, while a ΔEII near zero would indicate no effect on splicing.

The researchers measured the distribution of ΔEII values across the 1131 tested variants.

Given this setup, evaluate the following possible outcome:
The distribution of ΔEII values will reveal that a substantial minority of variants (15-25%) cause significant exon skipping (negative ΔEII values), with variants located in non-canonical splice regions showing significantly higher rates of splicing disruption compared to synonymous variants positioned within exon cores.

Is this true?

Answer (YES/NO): NO